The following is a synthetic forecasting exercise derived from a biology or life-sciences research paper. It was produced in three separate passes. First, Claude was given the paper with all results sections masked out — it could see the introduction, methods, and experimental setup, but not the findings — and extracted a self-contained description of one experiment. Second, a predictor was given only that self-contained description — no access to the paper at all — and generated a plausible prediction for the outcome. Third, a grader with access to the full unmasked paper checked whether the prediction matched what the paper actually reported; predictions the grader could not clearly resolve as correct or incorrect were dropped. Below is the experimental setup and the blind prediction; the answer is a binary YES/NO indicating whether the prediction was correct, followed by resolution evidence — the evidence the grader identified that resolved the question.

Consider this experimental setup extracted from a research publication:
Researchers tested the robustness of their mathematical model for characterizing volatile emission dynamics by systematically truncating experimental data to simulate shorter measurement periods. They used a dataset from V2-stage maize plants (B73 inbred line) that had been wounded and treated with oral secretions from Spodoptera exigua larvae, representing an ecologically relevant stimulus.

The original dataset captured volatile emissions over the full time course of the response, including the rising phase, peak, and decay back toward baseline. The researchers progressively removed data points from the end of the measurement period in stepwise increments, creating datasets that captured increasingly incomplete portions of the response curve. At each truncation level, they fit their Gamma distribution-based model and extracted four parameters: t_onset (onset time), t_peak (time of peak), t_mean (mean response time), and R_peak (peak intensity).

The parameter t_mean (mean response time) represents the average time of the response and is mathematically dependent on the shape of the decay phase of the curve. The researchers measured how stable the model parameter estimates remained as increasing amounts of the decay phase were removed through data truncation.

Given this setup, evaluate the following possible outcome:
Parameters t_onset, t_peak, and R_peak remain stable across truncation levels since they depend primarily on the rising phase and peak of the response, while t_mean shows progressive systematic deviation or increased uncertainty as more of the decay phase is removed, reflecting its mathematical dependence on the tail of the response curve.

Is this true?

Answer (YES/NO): NO